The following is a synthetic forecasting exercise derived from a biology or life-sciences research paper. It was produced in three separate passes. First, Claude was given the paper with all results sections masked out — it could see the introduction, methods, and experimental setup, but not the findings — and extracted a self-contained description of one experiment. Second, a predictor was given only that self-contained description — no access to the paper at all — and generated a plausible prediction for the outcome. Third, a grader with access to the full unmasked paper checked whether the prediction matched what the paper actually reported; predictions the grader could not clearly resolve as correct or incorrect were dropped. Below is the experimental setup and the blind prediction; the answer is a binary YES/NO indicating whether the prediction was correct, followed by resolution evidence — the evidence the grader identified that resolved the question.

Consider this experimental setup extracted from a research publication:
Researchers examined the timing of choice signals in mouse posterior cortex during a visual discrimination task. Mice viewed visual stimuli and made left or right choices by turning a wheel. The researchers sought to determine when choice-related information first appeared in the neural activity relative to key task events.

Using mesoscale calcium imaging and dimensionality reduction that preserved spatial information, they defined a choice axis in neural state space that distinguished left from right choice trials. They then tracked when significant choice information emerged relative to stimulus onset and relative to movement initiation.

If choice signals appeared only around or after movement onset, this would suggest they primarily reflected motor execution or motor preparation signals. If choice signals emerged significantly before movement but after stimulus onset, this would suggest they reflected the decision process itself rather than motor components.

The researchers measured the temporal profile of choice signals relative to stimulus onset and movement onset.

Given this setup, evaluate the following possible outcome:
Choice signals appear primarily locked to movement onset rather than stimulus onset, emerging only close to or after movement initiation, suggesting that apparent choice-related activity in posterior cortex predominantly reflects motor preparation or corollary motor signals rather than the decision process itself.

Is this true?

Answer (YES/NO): NO